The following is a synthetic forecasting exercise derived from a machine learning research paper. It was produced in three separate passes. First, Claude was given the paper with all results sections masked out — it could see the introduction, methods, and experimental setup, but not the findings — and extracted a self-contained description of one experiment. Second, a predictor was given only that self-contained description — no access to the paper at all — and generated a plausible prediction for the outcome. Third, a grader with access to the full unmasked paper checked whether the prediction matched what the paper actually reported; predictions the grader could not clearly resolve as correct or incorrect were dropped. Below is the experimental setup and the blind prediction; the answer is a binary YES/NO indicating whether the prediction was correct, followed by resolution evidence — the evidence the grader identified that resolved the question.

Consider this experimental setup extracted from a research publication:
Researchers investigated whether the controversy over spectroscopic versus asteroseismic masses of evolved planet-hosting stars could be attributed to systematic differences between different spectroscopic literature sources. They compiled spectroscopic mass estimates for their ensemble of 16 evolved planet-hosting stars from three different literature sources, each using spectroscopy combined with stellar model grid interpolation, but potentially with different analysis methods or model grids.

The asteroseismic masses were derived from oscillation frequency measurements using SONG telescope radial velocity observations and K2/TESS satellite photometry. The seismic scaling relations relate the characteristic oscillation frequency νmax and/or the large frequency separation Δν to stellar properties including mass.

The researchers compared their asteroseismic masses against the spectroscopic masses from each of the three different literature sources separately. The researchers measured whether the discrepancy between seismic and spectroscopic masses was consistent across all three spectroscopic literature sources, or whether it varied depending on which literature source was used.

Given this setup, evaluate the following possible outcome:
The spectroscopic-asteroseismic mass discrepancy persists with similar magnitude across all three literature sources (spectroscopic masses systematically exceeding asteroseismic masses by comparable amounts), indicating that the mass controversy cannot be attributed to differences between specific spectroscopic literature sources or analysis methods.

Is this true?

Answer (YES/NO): NO